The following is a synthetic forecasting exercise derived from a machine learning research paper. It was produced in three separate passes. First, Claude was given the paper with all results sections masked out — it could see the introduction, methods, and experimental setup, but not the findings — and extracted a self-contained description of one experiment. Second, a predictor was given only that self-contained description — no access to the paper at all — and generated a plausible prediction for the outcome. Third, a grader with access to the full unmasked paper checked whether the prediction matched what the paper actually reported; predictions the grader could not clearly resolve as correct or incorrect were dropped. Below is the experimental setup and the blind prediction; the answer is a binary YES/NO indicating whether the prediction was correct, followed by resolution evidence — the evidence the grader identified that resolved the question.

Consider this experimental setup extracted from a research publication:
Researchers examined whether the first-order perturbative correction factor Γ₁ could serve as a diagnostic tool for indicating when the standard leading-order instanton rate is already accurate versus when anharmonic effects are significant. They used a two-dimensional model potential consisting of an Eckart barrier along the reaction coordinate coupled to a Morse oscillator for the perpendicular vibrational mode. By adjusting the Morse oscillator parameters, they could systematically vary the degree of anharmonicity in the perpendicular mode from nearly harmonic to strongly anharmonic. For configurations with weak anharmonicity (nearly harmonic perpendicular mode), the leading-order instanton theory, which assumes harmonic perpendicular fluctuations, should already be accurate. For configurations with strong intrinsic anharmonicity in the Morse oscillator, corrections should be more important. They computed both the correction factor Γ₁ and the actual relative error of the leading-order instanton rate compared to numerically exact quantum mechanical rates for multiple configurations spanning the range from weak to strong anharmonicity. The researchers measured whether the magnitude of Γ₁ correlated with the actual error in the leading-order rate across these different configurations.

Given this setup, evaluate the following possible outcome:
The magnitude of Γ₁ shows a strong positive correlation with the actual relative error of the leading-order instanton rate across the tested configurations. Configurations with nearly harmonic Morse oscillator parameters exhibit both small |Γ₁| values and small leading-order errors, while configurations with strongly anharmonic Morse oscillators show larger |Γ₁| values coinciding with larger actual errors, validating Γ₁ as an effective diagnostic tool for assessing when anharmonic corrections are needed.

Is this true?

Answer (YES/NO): YES